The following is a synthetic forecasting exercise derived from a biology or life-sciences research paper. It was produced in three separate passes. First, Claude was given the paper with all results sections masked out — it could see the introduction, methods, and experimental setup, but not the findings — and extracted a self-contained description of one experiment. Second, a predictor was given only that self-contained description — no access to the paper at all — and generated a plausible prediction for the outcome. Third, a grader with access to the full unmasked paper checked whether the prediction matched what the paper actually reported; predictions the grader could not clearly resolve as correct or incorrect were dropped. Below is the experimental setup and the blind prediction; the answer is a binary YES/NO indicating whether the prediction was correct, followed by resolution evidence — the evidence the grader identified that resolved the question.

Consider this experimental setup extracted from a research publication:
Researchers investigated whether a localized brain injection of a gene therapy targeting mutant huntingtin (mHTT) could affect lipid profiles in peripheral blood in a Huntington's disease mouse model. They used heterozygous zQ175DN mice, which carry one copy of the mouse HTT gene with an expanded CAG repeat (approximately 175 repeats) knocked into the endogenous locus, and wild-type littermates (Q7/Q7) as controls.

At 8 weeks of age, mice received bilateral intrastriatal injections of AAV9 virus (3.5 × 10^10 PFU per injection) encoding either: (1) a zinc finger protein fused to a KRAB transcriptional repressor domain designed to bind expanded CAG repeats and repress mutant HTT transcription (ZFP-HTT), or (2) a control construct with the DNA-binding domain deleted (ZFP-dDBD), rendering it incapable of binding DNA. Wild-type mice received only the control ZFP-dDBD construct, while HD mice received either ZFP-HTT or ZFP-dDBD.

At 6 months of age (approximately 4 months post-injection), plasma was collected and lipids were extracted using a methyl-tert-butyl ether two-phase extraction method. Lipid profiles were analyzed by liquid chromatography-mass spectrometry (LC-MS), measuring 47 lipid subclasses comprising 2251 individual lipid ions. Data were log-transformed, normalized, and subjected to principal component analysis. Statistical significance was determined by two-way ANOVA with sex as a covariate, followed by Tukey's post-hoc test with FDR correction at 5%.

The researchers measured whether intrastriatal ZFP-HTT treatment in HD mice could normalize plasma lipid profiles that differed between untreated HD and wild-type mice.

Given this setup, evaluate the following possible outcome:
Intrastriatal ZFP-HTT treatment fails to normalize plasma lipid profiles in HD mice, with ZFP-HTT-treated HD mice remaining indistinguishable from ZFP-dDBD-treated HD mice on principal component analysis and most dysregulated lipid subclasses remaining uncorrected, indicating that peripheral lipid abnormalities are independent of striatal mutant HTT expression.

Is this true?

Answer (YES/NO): NO